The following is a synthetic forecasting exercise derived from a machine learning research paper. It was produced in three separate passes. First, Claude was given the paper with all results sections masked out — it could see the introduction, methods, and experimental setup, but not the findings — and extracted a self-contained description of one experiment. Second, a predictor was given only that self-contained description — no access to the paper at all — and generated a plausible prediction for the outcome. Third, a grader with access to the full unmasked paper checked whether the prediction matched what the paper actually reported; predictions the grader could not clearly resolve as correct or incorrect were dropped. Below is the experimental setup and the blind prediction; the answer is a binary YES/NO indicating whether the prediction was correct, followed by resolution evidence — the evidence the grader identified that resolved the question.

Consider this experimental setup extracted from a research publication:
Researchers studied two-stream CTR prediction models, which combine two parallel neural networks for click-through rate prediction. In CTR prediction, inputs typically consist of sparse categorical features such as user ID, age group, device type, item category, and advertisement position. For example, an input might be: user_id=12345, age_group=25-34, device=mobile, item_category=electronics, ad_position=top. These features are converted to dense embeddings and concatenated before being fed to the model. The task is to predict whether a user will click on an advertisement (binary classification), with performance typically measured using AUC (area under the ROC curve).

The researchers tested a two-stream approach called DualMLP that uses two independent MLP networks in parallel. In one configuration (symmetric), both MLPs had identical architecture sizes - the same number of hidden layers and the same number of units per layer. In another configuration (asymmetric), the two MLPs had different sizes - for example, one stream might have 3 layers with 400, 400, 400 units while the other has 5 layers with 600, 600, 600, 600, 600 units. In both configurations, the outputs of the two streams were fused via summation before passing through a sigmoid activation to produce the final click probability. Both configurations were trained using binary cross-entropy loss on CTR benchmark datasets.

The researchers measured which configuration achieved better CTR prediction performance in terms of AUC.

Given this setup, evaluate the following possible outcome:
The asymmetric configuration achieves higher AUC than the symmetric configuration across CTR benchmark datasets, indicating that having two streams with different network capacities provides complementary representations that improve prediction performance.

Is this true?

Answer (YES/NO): YES